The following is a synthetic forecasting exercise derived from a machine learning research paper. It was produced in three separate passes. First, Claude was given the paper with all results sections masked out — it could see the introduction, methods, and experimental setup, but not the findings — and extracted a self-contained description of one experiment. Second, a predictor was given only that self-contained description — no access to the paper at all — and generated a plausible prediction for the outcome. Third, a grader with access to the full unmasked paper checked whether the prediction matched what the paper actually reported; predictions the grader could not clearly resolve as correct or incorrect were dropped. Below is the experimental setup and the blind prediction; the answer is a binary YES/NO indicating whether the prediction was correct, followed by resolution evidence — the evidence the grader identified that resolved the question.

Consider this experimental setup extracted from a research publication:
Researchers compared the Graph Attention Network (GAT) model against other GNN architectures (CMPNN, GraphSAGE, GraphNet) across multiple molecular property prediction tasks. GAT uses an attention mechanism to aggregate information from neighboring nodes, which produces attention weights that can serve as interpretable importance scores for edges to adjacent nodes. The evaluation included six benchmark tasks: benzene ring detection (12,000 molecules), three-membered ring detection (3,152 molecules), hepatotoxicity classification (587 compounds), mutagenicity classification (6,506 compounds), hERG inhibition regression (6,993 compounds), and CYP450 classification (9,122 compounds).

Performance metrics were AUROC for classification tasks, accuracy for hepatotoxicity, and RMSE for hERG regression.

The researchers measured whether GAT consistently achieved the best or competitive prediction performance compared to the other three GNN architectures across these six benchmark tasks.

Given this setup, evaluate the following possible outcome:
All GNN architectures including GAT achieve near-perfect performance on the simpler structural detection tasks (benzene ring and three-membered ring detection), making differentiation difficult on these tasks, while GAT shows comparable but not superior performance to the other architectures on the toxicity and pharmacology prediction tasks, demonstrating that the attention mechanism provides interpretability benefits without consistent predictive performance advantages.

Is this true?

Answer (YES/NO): NO